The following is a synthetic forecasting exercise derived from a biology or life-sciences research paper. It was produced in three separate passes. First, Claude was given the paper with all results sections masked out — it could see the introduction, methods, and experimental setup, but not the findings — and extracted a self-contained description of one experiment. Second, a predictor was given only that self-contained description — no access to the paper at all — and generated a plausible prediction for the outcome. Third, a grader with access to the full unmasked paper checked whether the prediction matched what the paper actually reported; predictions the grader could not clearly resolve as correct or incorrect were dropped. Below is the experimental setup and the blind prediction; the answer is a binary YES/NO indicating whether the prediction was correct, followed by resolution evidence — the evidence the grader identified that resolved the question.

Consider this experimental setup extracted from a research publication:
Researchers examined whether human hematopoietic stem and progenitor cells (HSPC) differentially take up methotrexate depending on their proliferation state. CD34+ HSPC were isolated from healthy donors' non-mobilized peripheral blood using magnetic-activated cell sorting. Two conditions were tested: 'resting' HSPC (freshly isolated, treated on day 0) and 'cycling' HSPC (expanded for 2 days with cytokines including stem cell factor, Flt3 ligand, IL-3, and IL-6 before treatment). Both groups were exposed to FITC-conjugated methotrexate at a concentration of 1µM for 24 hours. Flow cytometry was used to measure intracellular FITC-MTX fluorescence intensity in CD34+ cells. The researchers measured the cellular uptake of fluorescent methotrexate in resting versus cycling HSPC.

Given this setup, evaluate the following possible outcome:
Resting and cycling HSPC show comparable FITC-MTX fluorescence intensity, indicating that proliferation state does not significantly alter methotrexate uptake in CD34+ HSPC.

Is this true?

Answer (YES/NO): NO